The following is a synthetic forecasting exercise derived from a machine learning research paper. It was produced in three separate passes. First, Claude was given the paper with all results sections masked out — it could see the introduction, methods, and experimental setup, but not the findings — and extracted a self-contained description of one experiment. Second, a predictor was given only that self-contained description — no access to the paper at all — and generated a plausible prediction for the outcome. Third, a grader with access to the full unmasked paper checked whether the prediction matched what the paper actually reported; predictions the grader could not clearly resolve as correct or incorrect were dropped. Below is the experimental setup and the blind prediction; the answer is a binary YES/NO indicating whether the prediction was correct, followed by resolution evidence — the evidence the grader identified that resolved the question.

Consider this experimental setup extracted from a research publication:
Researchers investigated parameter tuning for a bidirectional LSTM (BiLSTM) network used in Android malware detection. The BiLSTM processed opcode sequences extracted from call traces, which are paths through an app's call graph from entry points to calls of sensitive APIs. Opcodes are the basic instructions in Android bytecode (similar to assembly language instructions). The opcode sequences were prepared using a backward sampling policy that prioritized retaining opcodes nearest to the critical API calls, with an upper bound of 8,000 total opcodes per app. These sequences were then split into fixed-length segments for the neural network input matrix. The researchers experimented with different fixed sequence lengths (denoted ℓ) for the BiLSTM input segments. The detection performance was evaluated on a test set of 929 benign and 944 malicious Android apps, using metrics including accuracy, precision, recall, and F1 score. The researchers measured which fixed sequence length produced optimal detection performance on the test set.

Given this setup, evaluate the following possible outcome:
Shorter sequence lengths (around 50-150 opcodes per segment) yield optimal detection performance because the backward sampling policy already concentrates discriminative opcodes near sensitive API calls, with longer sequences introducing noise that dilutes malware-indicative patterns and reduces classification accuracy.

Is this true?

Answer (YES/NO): YES